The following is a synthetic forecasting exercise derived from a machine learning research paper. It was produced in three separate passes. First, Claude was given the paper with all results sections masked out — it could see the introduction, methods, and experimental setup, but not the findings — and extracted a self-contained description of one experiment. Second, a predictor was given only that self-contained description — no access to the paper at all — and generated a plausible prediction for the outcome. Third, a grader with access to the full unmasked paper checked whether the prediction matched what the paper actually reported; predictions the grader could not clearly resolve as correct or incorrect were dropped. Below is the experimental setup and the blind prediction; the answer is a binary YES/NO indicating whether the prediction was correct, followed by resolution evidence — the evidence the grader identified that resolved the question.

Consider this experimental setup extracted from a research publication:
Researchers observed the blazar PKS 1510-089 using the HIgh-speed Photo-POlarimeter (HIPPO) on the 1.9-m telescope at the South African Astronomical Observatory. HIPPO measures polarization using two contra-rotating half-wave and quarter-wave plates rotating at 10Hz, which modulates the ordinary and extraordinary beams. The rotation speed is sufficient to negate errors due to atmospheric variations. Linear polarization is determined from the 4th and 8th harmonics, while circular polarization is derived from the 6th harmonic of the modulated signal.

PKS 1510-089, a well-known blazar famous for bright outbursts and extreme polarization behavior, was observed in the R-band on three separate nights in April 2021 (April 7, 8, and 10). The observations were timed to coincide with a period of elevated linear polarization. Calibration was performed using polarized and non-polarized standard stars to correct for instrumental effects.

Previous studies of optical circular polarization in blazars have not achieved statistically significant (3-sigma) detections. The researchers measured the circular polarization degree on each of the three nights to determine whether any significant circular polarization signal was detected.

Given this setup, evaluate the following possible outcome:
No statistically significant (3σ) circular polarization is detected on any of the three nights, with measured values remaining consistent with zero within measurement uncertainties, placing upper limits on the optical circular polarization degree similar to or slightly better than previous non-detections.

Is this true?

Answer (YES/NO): YES